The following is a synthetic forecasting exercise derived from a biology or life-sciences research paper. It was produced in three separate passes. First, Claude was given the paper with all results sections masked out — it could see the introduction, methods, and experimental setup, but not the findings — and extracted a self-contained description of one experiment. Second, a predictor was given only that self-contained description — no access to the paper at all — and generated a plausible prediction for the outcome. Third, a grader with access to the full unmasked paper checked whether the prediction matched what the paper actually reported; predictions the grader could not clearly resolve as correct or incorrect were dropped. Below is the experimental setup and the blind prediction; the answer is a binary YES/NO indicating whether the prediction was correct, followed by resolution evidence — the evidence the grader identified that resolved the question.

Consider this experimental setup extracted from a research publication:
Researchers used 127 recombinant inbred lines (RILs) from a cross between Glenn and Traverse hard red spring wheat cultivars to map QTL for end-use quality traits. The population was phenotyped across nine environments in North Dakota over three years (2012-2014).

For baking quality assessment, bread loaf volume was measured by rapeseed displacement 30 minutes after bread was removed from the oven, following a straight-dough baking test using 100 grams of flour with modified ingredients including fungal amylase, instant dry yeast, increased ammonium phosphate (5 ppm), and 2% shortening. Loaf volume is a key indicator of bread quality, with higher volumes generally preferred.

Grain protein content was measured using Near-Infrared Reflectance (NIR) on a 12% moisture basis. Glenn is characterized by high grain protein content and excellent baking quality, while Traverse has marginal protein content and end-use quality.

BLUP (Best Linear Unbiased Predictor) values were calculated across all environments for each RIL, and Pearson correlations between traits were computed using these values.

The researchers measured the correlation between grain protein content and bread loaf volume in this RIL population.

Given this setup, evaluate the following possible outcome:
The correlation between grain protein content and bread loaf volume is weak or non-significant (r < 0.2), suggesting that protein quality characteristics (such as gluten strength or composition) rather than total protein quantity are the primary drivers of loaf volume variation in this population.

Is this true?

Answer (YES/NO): NO